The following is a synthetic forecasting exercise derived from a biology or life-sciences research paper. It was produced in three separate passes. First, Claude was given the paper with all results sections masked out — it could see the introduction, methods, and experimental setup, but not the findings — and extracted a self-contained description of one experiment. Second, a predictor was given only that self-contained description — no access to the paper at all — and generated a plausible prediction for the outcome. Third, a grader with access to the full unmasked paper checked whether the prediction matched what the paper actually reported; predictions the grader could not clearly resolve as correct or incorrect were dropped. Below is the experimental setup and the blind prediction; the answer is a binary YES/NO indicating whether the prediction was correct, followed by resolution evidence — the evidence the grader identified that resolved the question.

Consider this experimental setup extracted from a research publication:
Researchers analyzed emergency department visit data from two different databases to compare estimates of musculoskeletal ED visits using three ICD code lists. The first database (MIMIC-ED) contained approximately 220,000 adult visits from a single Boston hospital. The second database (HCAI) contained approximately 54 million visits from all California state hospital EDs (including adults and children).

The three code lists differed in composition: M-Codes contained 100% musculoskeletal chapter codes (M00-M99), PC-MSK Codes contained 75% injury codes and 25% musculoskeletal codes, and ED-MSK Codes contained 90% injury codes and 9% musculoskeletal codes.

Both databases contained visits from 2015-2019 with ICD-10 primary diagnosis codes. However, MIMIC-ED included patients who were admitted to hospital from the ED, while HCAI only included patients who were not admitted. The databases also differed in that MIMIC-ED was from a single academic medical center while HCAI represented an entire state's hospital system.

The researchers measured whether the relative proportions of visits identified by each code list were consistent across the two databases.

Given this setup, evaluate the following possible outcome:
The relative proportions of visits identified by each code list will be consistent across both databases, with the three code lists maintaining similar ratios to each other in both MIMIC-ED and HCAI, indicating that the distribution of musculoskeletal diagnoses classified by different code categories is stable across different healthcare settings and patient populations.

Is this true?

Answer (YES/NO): YES